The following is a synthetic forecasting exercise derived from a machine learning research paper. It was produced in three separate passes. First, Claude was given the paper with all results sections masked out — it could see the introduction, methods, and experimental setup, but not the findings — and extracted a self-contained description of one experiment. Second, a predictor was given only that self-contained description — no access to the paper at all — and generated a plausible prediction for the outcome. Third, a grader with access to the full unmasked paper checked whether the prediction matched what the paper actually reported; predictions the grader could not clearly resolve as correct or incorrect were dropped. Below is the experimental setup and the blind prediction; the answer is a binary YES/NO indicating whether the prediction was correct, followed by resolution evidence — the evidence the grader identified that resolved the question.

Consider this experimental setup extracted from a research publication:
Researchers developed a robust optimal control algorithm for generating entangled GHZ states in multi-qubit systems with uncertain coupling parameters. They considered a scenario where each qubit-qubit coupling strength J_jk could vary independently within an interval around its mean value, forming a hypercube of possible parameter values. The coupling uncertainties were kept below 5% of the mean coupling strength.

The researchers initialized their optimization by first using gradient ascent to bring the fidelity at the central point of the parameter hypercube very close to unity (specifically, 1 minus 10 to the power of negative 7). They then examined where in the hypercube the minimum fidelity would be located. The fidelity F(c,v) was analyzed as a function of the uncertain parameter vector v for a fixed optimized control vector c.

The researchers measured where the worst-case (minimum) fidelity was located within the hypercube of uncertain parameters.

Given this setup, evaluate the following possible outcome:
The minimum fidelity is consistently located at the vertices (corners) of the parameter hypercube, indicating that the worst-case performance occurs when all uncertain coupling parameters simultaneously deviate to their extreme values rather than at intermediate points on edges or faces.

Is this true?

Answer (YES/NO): YES